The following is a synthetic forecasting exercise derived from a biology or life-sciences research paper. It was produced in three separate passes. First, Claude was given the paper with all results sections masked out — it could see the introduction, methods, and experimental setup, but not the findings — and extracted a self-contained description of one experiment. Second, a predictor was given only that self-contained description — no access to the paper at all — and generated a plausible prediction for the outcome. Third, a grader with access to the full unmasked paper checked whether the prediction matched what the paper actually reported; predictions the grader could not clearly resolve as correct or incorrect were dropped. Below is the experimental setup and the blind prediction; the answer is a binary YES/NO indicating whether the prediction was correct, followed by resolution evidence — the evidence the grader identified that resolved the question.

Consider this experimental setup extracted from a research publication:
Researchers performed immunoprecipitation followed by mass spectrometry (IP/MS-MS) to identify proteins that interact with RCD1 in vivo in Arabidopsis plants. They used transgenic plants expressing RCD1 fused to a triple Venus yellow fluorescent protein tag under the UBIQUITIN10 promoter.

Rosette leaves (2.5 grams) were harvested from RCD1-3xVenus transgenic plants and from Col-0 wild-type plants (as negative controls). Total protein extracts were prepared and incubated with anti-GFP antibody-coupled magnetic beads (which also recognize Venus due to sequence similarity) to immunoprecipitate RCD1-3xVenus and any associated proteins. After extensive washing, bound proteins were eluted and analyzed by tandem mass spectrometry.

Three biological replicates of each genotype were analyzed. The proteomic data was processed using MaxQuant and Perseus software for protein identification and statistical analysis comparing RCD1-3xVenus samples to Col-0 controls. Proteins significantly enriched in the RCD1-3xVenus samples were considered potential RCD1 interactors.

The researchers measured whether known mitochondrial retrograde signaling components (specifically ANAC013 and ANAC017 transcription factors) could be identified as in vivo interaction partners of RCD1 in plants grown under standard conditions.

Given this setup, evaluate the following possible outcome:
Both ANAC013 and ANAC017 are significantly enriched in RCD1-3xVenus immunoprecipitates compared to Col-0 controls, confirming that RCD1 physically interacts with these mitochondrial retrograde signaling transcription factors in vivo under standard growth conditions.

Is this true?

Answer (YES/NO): NO